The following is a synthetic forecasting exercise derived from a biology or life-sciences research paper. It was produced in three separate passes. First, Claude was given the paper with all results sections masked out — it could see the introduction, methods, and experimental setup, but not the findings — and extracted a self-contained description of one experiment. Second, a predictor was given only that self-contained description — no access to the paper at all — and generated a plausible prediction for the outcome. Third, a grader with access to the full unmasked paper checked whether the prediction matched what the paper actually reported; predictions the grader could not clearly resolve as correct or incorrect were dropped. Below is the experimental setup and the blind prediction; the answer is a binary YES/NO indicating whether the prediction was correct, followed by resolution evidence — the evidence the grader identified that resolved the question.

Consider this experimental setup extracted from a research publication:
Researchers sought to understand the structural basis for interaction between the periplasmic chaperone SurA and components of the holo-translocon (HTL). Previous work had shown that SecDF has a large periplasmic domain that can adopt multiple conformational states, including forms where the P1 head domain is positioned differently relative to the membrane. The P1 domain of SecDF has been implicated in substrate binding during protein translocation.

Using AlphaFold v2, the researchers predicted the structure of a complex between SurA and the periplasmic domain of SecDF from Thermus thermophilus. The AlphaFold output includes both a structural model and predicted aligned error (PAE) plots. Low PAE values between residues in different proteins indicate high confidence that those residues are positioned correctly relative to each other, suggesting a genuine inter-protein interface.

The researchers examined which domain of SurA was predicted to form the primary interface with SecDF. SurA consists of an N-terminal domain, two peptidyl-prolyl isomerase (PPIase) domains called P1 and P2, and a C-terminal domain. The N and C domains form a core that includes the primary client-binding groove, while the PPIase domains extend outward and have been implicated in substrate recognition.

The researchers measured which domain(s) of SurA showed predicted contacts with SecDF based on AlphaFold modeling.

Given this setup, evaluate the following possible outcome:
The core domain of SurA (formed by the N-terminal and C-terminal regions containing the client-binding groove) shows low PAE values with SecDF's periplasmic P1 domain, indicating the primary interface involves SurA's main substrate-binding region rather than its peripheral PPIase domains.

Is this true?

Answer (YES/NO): NO